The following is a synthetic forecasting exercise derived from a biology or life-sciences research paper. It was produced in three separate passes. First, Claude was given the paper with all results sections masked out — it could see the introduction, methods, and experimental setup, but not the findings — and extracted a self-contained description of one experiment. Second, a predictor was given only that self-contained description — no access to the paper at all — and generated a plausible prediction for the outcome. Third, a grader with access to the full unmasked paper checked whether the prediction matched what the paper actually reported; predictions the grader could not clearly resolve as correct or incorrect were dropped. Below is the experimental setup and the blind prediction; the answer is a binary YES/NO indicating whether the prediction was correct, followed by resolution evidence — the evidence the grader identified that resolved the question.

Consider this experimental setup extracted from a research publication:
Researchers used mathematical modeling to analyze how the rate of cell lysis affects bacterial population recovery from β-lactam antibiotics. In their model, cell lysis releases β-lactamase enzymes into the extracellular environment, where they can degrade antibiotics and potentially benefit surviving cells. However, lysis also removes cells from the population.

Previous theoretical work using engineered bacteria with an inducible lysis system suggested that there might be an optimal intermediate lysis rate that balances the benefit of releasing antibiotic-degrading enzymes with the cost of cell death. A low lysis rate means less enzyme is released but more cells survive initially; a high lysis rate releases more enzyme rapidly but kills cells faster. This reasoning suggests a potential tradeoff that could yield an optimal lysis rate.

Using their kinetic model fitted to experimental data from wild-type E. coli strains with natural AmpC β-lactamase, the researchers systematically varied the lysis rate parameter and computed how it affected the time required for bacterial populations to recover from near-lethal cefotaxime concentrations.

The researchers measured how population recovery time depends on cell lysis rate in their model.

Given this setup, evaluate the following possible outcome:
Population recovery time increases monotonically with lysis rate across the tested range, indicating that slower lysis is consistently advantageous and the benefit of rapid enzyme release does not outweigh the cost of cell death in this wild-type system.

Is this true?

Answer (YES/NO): NO